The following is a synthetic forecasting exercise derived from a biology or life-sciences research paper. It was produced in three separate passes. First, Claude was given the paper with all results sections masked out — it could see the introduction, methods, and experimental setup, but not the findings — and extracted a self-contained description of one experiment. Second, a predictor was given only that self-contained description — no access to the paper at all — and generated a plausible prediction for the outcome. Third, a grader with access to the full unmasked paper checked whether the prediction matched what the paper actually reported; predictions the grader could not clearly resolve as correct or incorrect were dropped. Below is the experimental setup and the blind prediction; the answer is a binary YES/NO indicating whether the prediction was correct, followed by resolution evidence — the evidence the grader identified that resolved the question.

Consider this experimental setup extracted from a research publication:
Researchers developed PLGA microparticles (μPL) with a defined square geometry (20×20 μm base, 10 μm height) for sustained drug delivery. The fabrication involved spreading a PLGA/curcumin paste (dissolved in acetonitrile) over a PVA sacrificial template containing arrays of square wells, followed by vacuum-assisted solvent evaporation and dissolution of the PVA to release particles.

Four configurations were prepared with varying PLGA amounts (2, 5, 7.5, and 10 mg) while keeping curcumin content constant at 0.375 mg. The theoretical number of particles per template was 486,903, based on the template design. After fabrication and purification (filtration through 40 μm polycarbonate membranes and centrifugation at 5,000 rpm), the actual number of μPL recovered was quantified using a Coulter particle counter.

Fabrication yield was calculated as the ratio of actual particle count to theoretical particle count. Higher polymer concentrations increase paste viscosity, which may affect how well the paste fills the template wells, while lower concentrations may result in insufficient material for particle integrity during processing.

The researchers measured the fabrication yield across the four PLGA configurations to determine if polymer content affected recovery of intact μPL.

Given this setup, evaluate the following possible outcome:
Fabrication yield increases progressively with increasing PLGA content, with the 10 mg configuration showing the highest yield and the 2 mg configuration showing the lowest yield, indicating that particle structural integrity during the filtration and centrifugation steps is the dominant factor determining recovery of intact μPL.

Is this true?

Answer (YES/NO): NO